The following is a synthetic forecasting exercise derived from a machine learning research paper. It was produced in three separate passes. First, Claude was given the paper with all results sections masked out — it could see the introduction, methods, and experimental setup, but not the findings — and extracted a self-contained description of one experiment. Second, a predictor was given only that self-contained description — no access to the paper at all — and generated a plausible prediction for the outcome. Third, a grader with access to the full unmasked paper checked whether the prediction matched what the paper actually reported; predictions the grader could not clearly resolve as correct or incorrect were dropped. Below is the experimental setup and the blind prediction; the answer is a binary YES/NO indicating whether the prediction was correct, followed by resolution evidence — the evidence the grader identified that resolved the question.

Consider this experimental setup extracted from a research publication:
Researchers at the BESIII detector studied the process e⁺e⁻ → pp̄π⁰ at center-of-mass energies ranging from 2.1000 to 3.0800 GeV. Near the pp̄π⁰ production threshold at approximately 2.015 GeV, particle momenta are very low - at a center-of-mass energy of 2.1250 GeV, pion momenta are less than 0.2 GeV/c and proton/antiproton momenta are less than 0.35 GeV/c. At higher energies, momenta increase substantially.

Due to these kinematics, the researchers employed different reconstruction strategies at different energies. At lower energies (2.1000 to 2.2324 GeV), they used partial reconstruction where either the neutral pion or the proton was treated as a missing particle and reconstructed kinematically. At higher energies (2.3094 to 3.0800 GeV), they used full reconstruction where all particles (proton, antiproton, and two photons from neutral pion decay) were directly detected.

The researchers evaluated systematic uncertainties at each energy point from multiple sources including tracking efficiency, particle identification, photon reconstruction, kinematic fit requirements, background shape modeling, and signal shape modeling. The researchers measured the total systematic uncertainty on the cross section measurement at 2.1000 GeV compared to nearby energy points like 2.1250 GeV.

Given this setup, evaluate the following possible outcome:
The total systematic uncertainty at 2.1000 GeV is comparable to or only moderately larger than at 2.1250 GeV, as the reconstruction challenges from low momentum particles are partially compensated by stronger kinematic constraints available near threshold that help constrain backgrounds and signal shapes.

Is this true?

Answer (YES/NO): NO